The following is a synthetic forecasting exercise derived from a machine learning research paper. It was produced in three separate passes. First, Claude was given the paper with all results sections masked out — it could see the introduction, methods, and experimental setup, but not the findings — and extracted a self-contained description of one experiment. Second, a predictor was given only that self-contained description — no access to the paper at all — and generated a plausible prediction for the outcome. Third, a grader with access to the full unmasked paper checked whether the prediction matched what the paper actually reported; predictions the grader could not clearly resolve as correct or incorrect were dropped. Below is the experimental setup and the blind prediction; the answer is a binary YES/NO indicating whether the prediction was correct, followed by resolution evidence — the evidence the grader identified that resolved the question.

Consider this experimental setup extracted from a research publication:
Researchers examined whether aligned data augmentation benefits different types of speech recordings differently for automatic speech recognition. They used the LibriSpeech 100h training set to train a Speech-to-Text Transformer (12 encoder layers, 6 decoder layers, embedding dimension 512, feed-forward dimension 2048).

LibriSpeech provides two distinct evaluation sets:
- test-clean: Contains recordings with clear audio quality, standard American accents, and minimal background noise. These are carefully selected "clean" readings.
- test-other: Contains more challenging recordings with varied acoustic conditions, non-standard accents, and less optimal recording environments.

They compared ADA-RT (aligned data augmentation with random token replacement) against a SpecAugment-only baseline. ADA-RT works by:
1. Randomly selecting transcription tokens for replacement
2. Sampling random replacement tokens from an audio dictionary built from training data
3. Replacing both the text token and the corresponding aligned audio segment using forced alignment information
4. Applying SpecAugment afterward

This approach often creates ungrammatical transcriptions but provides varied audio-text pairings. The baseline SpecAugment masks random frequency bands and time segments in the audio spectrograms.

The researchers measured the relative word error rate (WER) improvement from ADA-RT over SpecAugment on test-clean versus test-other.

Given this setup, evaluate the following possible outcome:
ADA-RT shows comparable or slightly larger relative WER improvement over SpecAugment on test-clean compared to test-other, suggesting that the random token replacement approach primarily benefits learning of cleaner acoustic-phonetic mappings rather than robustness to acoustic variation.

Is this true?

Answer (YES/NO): NO